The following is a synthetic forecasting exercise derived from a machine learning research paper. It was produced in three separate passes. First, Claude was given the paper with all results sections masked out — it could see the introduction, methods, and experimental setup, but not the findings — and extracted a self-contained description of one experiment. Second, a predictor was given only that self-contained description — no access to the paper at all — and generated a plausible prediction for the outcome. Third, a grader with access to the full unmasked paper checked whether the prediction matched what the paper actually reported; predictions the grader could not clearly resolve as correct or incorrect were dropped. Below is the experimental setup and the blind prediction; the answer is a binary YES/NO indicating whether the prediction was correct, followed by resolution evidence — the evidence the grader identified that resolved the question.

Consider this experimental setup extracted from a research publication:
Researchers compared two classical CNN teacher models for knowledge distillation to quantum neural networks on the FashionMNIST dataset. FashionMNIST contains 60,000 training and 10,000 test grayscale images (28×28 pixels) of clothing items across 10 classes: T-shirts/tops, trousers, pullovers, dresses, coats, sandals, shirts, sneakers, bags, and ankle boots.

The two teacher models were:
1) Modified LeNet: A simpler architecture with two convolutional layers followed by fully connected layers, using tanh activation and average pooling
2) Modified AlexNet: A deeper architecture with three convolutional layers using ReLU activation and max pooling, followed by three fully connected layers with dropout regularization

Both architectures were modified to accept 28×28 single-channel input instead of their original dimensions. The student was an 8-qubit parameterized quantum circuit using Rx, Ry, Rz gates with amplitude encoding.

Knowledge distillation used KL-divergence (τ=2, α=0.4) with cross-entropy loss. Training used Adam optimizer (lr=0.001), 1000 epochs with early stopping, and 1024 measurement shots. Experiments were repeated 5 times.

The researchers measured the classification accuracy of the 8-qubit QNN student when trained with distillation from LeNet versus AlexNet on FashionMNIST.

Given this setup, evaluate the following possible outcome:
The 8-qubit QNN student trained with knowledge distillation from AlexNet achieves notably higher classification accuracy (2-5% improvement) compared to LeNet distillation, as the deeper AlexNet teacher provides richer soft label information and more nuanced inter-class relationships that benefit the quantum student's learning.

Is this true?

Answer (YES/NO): NO